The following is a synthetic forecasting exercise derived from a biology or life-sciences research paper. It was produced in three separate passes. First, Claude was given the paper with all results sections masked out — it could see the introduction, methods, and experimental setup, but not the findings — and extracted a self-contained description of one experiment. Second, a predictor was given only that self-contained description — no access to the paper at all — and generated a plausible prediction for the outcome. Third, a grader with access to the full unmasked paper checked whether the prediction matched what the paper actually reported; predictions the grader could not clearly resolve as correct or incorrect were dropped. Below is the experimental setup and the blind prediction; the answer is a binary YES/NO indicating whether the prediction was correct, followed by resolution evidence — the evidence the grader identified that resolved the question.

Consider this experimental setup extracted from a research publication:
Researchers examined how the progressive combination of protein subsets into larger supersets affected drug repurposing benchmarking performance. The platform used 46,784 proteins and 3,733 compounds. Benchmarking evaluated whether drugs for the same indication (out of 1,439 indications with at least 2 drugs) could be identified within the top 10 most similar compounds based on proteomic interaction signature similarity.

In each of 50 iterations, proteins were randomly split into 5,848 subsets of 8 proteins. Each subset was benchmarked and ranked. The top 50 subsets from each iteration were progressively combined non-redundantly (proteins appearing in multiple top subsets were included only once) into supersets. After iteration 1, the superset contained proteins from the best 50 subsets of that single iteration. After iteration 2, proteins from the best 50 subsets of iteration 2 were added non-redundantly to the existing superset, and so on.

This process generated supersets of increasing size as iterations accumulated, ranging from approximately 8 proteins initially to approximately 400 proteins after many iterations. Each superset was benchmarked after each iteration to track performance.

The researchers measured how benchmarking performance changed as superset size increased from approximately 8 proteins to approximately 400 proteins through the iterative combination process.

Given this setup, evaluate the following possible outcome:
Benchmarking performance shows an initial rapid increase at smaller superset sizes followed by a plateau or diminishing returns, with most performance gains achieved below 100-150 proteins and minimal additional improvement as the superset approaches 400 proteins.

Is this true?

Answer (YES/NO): YES